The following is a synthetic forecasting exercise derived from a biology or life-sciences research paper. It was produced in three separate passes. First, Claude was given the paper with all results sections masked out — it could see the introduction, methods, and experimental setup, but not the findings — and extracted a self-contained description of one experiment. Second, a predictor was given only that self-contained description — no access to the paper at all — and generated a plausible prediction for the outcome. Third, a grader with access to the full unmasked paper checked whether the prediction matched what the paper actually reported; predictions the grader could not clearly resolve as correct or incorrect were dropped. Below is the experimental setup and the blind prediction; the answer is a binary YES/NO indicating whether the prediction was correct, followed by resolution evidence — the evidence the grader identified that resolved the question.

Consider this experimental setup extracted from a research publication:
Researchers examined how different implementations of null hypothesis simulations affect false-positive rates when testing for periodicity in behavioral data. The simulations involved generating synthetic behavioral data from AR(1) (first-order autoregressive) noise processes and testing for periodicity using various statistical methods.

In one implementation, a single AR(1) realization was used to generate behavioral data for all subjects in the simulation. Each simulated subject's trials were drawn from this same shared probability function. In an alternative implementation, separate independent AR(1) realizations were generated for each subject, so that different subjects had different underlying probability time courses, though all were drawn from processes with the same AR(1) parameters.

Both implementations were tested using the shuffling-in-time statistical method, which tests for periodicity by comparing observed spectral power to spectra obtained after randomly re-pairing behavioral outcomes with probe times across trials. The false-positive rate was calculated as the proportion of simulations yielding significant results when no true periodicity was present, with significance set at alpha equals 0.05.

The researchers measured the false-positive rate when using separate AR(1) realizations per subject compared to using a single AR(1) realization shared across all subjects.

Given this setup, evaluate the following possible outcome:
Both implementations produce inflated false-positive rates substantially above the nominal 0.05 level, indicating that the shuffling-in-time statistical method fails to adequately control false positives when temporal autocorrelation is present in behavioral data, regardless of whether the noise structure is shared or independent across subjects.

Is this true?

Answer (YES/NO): NO